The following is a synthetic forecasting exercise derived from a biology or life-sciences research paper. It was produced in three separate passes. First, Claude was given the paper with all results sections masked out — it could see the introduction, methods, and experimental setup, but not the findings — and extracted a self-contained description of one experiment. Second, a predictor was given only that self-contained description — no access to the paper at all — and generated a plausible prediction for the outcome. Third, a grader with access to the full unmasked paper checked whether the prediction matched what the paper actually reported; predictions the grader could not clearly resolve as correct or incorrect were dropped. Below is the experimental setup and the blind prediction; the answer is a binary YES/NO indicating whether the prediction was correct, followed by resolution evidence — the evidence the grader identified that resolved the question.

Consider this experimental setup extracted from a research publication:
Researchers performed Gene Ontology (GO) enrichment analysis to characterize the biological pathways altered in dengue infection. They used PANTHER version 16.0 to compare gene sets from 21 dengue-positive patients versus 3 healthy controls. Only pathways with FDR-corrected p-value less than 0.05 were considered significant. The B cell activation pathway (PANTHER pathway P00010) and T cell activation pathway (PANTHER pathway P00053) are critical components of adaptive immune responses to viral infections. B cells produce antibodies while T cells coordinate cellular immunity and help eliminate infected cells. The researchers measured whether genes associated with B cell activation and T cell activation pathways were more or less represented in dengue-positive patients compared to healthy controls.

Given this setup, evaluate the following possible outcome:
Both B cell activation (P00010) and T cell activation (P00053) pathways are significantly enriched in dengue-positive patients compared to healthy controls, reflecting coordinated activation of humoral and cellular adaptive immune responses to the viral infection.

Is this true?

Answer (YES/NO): NO